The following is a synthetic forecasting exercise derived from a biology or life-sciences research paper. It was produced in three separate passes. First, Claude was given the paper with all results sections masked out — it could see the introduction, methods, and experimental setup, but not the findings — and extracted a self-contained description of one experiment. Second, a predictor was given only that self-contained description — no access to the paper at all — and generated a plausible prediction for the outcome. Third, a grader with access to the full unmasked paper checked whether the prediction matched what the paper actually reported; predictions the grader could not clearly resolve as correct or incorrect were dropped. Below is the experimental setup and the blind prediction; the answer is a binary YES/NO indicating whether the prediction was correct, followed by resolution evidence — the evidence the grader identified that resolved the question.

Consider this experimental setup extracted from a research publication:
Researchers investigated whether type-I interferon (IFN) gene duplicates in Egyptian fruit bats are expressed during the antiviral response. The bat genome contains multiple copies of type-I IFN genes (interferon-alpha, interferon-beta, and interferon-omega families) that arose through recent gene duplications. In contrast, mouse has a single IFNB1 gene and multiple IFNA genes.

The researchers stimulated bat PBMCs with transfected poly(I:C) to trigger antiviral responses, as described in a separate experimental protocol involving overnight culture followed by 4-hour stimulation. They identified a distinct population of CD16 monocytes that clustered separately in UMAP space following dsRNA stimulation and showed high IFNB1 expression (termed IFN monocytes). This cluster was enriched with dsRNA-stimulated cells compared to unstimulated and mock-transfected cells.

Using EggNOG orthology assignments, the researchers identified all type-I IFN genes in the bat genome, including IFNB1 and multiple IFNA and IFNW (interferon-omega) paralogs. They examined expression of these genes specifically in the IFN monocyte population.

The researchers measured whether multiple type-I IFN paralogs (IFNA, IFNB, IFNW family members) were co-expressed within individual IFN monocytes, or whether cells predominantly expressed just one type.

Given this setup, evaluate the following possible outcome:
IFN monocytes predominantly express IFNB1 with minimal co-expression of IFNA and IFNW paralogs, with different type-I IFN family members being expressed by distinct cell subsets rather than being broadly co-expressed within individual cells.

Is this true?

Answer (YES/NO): NO